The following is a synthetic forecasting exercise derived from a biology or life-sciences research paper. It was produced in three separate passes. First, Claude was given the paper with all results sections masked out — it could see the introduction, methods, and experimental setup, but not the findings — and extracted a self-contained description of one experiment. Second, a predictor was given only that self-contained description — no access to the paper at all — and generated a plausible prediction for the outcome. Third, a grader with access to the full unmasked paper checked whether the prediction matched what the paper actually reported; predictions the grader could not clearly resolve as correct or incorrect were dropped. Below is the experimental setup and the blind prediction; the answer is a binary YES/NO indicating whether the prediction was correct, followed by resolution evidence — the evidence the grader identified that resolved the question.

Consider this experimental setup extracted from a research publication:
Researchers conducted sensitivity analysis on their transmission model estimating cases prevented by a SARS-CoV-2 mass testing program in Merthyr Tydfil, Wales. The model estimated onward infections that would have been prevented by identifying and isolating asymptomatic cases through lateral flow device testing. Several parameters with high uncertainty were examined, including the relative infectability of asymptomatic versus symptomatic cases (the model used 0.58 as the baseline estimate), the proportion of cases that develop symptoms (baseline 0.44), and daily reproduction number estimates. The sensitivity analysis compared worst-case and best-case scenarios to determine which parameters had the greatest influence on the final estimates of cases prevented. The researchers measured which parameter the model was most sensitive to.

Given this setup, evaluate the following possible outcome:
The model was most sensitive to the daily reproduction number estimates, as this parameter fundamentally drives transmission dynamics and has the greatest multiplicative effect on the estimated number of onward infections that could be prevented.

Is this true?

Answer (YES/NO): NO